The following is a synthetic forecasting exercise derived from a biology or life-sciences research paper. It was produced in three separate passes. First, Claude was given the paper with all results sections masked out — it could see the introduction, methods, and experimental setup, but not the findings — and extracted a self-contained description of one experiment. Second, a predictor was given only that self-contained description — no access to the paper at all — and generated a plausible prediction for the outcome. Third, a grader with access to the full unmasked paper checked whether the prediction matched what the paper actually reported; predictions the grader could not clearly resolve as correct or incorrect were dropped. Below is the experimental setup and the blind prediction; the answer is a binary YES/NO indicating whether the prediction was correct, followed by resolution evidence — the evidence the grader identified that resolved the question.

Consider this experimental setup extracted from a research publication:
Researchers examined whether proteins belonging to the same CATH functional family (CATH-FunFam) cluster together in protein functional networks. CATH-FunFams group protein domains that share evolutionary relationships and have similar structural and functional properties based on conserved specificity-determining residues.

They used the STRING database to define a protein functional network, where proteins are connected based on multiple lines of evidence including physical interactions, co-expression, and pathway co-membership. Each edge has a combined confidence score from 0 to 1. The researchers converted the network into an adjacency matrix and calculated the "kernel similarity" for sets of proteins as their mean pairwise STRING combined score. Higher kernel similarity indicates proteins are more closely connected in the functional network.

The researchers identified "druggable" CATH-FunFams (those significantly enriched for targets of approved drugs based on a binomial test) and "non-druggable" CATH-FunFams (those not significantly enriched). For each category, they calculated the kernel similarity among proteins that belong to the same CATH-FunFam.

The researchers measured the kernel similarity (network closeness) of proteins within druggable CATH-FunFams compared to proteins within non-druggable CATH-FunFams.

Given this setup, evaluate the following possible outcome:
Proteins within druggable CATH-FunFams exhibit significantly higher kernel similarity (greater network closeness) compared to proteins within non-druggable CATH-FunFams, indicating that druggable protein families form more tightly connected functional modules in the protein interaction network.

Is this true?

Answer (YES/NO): YES